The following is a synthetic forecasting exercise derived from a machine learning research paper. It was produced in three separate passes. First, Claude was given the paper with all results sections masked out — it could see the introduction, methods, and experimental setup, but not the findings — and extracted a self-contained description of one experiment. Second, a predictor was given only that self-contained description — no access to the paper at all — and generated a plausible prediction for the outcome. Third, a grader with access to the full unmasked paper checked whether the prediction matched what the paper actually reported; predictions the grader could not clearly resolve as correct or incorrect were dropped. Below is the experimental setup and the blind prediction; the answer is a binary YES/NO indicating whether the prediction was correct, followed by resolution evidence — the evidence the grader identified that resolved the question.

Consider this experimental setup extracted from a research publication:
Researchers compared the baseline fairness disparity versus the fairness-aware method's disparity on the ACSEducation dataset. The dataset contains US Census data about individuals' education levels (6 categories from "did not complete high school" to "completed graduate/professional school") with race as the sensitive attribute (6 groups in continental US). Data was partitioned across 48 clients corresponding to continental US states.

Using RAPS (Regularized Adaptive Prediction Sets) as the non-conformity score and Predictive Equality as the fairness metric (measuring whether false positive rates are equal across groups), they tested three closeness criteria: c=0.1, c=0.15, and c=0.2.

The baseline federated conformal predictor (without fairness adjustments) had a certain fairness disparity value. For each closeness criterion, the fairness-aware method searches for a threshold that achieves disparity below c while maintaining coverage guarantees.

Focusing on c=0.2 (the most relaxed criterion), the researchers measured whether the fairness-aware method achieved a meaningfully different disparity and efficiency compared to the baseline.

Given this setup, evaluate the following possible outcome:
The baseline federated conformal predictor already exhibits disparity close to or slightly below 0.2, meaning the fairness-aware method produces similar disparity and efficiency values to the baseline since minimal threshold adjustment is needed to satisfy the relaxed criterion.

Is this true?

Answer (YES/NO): NO